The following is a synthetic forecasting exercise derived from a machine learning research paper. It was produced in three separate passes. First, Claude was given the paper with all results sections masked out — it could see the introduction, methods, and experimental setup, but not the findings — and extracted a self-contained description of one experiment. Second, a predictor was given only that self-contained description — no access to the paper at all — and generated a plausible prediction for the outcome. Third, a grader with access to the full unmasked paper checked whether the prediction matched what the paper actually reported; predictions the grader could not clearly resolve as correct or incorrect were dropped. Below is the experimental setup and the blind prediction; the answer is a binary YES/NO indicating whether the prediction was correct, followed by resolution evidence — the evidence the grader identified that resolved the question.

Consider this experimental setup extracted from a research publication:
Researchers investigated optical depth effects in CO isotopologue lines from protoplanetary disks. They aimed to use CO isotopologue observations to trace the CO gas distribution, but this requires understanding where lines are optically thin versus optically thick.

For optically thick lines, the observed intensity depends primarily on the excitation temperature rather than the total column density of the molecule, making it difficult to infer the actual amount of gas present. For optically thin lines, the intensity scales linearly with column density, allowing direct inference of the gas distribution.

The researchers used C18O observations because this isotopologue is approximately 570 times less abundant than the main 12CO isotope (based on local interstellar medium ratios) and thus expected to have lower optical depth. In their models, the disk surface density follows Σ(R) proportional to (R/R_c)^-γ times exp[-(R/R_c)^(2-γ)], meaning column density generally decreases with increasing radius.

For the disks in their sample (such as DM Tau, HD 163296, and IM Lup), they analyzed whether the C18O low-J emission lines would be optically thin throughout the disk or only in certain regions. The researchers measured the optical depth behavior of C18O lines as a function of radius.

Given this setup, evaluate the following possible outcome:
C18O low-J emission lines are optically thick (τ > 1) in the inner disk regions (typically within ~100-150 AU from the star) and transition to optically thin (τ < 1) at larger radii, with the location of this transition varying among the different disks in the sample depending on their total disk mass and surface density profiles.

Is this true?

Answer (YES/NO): NO